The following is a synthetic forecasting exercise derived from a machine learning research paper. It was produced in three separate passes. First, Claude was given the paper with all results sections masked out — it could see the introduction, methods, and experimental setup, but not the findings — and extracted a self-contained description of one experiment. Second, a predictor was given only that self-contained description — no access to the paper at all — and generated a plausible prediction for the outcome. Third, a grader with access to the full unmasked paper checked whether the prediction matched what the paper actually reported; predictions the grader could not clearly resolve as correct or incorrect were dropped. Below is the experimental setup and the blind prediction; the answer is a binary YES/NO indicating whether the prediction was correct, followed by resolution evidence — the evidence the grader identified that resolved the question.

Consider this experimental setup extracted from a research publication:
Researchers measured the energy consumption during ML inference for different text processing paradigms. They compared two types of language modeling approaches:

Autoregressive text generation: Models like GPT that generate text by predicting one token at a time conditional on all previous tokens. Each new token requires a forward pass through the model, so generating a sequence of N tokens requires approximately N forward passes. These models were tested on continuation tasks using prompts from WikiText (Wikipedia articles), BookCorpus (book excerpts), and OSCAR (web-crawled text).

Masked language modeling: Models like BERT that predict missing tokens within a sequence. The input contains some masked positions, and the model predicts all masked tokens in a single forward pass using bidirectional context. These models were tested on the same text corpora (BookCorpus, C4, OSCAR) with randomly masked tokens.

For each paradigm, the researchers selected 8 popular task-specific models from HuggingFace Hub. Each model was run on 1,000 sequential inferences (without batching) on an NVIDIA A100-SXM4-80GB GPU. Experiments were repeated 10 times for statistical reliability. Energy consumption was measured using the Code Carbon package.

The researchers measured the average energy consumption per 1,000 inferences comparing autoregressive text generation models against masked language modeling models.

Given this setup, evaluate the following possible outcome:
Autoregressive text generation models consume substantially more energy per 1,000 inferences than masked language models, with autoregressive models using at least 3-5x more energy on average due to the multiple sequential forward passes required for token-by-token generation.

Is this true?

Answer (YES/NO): YES